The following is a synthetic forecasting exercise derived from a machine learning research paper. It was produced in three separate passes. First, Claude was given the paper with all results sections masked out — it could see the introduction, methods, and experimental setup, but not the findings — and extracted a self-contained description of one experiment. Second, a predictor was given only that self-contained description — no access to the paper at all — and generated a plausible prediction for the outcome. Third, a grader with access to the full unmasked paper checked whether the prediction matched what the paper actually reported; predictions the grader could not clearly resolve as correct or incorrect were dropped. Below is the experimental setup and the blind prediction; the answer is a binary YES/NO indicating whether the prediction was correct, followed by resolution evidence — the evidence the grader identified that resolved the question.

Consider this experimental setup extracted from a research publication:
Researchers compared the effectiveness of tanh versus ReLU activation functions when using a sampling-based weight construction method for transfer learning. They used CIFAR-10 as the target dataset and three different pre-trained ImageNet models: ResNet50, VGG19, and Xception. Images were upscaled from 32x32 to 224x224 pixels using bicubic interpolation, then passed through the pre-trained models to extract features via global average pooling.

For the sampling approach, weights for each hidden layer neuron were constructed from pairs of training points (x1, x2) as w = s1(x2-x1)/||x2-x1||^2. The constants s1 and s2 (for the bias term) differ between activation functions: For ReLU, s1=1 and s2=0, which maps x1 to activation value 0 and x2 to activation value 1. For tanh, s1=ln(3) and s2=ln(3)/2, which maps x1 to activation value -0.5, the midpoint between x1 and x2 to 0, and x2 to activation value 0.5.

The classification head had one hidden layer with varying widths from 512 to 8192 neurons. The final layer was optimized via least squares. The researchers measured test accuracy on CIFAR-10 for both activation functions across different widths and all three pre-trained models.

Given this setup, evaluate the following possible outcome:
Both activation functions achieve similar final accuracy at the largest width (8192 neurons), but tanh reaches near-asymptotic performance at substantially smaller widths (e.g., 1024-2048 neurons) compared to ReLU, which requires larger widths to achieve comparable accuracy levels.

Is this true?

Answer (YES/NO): NO